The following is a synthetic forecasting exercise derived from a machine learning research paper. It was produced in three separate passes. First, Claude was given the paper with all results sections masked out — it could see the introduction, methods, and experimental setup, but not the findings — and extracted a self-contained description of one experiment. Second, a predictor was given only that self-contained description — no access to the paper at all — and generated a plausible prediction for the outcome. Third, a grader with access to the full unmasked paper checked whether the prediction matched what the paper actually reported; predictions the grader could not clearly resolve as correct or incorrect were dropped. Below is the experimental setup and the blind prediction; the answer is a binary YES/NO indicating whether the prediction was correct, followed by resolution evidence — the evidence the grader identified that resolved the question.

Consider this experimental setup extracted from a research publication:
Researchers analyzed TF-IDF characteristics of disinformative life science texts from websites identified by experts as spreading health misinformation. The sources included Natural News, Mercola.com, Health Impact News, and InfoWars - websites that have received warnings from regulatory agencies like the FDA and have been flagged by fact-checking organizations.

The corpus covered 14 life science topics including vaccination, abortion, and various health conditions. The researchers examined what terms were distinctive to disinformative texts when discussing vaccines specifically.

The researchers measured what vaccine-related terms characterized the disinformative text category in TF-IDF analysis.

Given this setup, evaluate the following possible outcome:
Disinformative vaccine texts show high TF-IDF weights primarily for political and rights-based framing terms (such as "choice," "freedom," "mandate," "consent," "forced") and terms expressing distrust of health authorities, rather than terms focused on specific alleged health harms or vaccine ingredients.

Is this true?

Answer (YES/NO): NO